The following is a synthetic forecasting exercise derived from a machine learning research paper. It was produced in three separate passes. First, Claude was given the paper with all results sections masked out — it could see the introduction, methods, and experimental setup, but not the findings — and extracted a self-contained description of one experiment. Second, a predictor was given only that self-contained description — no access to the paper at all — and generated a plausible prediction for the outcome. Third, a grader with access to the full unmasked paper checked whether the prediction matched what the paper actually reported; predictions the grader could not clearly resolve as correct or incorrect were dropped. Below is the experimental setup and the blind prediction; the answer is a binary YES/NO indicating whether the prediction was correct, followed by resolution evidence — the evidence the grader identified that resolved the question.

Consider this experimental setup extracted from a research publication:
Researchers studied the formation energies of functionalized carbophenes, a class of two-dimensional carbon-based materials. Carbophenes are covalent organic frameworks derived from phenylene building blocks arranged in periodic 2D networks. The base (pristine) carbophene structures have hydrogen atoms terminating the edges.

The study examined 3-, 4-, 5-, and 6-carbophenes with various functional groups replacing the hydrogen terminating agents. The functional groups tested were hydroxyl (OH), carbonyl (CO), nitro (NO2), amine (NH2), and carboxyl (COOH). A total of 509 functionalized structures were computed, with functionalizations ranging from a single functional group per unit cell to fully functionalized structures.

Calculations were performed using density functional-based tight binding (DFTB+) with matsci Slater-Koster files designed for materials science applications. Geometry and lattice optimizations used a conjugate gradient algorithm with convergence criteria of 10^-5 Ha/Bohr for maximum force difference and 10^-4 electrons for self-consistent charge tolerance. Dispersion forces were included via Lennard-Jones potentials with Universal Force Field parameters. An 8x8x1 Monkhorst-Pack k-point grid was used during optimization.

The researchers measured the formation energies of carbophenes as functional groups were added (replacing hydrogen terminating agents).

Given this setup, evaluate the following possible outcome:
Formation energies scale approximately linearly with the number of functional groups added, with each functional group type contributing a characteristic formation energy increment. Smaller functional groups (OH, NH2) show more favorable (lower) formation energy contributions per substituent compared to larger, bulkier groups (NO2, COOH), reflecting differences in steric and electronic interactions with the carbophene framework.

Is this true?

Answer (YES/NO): NO